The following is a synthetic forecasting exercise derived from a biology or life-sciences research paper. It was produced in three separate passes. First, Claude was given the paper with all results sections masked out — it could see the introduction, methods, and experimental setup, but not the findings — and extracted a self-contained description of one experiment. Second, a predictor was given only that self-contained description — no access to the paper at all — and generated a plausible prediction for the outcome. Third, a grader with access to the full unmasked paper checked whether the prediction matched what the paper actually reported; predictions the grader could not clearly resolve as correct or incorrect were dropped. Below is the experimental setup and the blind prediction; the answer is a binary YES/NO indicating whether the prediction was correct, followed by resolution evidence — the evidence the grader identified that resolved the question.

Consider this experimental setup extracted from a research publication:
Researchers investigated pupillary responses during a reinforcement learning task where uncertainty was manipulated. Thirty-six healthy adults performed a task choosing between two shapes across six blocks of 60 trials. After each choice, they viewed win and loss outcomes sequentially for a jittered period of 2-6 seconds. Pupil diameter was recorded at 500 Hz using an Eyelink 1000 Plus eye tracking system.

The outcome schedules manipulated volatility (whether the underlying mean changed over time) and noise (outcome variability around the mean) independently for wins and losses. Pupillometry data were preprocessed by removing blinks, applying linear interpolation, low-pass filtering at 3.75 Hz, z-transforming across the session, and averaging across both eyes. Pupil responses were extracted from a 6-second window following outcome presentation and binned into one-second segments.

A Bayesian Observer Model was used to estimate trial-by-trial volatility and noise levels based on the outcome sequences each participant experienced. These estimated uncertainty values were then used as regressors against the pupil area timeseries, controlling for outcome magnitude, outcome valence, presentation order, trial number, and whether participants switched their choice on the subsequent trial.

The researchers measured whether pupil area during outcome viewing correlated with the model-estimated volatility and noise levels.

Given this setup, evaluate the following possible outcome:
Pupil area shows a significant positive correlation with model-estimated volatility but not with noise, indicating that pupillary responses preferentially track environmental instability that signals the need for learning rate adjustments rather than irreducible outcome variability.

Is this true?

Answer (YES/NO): NO